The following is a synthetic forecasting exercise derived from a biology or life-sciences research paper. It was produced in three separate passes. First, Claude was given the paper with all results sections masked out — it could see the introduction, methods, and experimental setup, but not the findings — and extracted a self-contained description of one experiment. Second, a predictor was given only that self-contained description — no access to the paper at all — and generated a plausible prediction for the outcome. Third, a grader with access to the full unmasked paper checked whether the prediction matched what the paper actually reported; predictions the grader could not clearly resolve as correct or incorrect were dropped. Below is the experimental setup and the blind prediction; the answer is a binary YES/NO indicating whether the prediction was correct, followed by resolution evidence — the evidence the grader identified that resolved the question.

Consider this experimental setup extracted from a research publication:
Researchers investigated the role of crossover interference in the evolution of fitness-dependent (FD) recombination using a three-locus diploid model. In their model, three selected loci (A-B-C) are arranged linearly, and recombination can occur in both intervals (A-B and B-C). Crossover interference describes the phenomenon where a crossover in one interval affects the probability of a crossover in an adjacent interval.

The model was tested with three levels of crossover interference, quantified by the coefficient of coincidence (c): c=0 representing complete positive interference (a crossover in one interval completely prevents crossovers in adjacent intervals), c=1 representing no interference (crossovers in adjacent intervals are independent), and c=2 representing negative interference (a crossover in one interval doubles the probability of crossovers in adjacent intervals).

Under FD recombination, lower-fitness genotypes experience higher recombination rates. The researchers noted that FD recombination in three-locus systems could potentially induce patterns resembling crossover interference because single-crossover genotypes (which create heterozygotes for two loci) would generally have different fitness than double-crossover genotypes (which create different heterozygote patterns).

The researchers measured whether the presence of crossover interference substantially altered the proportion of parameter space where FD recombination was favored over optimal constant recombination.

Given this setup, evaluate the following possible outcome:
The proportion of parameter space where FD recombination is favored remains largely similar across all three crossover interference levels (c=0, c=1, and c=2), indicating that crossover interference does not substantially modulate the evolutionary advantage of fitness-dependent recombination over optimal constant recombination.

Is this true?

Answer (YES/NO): YES